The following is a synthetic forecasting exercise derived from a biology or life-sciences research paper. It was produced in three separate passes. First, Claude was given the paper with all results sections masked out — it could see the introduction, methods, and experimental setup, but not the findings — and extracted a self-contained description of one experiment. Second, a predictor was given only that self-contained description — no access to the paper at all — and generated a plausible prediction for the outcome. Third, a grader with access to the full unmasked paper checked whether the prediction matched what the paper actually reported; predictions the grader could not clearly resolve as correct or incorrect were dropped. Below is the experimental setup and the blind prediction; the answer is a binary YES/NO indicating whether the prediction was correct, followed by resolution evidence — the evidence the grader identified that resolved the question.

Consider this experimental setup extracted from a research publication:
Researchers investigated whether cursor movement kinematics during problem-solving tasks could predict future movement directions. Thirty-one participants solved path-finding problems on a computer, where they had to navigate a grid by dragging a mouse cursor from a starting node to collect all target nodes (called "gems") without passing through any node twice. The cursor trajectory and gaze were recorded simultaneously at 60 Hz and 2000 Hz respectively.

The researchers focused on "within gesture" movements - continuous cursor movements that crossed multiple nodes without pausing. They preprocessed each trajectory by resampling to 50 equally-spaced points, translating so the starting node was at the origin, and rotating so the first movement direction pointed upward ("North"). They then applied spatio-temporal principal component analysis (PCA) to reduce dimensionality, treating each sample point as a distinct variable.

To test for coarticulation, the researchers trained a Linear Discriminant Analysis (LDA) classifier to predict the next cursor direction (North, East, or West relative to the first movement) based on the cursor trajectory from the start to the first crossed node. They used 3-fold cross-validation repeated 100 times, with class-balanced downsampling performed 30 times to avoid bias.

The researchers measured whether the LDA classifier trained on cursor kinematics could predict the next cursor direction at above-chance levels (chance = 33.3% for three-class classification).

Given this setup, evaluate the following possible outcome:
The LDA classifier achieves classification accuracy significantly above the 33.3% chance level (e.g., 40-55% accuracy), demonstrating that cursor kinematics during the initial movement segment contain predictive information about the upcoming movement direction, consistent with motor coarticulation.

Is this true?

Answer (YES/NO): YES